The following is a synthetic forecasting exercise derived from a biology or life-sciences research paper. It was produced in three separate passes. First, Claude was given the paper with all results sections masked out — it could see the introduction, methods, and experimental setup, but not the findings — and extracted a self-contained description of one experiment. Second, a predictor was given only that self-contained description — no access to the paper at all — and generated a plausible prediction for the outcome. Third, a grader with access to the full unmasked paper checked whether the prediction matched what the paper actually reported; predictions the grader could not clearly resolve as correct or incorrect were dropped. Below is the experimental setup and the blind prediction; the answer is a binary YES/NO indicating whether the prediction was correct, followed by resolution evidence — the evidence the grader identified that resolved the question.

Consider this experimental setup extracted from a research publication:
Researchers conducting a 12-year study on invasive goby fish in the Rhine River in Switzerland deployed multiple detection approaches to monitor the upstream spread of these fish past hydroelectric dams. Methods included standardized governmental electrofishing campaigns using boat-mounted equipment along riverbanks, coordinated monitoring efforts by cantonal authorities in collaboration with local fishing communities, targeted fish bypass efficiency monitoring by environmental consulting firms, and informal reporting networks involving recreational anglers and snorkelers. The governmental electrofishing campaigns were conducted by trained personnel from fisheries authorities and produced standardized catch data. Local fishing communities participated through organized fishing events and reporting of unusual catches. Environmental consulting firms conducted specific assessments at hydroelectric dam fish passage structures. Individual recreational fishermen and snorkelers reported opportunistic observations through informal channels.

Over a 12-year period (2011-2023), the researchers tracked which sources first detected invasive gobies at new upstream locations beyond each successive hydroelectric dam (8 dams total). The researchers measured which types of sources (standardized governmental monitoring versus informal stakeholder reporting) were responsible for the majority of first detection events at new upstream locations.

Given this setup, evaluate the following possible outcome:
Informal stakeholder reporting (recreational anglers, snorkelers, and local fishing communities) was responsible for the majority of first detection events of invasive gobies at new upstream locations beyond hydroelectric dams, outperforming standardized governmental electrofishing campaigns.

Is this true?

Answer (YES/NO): YES